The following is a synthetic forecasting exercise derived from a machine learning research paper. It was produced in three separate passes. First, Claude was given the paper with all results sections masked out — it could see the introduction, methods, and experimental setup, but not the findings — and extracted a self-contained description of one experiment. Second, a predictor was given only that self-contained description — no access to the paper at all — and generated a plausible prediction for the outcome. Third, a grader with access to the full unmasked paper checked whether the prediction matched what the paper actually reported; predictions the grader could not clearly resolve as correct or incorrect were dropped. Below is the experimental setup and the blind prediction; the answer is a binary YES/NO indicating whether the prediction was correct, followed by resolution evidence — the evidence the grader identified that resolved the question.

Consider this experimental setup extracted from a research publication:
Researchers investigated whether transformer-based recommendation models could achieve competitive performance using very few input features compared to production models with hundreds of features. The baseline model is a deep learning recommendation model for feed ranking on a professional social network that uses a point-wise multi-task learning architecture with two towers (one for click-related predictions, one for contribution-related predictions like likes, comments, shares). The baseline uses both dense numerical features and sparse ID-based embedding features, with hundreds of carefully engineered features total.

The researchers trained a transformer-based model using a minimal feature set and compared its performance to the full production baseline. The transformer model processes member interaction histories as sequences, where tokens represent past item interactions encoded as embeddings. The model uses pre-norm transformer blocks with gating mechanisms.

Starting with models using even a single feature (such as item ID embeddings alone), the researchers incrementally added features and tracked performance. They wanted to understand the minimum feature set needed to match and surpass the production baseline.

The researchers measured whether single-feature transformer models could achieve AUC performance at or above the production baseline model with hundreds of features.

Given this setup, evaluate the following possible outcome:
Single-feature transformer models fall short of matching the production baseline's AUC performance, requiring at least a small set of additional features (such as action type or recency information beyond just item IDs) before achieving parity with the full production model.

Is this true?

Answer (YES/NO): YES